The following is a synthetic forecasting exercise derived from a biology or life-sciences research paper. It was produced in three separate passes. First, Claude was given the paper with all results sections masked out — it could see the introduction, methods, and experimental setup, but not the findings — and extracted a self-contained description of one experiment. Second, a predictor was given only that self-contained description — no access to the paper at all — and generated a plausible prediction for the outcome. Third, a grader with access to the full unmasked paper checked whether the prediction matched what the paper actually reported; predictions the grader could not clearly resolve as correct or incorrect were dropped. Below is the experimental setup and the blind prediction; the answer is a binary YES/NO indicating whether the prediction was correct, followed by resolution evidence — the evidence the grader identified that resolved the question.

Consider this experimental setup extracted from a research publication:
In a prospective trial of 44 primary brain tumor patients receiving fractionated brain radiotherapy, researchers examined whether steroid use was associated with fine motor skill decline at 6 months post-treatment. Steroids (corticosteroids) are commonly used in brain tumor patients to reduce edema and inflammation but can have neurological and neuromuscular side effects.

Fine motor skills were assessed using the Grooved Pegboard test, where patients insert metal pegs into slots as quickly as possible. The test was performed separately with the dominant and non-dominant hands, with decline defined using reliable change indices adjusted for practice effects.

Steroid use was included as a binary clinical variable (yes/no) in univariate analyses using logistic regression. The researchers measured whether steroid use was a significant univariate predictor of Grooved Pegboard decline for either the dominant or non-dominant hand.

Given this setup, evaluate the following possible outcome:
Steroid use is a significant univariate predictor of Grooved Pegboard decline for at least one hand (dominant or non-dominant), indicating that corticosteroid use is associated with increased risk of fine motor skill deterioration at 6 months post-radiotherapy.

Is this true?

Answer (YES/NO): YES